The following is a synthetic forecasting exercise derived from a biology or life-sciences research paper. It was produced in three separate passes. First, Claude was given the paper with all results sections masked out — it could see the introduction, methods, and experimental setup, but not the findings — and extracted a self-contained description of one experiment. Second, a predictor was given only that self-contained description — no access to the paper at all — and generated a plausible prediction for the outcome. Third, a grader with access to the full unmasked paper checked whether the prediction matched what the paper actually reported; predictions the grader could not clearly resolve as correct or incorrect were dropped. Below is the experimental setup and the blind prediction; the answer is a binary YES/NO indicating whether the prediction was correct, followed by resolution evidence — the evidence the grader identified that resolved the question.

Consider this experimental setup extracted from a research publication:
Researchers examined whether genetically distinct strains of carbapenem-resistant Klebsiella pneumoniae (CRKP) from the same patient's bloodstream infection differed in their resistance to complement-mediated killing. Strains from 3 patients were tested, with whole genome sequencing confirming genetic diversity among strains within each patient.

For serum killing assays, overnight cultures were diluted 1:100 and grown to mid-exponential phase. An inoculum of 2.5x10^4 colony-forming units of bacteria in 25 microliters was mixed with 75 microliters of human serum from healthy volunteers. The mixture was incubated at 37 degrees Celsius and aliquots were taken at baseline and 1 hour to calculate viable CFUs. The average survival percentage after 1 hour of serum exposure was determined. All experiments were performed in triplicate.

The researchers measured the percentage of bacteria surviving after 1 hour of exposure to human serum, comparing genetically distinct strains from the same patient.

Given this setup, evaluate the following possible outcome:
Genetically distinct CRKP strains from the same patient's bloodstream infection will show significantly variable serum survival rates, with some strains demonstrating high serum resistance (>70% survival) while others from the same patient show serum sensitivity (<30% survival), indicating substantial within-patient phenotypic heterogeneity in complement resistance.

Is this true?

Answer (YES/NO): NO